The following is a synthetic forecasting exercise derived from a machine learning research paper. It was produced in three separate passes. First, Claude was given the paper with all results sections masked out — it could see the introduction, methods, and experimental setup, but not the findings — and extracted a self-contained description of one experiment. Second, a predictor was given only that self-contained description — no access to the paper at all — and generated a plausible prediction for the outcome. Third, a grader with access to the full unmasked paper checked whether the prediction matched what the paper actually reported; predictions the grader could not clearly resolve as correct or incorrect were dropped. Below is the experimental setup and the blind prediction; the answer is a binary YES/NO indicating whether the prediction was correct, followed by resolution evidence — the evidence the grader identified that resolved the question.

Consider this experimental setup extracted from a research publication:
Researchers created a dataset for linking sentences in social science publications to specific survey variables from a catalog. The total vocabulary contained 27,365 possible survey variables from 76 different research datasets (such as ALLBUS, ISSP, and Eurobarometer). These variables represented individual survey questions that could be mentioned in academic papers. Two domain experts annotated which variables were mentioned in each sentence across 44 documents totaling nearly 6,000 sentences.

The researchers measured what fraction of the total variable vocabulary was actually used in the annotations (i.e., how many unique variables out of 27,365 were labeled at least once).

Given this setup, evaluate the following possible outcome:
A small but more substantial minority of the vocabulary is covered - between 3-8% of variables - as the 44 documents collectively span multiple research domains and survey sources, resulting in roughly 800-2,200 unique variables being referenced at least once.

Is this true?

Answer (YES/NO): YES